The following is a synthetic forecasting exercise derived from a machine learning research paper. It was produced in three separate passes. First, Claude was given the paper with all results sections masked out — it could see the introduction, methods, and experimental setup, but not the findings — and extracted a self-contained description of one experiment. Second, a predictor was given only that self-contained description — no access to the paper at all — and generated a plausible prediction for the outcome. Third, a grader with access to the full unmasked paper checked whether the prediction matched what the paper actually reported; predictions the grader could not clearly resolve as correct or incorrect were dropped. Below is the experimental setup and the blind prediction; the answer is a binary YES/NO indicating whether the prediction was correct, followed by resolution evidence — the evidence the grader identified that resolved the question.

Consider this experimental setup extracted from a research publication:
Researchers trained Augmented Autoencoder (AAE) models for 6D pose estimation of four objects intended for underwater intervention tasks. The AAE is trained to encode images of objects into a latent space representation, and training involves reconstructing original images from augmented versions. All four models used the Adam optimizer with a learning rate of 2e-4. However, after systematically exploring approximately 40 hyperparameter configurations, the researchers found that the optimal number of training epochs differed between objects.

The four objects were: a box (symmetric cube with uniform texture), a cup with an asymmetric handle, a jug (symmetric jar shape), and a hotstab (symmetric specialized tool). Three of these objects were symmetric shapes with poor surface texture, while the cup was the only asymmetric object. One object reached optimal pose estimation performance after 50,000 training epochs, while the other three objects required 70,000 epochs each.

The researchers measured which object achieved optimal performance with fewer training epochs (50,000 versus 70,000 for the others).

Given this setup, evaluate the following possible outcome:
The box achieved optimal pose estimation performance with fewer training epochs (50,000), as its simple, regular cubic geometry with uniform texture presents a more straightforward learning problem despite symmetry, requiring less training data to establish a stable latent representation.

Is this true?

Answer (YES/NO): YES